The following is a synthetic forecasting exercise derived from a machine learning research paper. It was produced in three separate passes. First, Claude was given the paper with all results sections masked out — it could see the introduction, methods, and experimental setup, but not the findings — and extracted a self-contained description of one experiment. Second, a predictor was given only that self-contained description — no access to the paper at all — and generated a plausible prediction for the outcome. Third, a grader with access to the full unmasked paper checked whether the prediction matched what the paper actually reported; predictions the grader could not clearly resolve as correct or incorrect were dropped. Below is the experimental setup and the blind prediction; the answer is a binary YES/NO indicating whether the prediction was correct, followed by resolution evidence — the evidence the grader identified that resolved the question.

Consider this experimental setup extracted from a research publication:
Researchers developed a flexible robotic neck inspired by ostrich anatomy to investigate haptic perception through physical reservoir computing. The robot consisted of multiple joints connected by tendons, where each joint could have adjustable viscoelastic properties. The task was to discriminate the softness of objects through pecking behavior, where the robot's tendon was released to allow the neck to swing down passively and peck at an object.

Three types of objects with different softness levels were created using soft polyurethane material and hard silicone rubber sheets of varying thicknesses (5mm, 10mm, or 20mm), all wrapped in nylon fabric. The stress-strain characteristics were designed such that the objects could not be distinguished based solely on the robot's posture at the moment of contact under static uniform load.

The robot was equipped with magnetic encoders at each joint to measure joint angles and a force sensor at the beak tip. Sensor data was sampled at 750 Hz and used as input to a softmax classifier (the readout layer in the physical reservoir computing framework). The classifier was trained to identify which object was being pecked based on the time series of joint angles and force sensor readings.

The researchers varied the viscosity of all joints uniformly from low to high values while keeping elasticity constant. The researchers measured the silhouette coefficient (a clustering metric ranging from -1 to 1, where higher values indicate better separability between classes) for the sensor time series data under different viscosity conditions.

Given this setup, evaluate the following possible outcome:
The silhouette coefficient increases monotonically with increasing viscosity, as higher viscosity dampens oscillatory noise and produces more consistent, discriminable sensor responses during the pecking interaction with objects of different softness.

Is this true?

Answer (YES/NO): NO